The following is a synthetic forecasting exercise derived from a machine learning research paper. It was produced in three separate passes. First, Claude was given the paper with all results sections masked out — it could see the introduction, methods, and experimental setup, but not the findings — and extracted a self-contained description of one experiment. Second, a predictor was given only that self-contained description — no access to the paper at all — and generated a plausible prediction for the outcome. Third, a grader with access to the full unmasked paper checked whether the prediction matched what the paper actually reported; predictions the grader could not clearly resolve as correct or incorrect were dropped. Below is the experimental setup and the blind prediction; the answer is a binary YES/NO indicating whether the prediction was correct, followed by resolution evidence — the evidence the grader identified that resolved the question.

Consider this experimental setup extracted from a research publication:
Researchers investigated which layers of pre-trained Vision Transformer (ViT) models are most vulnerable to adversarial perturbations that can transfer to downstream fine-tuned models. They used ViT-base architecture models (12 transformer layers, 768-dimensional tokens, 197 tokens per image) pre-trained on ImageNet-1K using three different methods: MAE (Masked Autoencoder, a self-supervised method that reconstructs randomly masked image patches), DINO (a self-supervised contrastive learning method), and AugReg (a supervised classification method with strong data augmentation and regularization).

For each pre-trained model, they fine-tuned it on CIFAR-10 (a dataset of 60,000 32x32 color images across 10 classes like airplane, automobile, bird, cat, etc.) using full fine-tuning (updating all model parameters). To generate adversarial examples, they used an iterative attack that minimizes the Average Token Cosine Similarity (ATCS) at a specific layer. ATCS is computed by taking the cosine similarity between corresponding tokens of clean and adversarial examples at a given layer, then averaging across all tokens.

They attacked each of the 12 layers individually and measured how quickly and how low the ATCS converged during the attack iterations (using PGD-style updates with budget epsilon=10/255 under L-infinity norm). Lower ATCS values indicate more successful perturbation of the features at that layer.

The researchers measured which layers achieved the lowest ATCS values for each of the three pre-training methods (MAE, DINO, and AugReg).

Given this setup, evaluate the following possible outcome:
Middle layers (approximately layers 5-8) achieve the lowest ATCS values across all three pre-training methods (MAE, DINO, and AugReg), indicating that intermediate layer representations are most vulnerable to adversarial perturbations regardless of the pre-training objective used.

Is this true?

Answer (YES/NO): NO